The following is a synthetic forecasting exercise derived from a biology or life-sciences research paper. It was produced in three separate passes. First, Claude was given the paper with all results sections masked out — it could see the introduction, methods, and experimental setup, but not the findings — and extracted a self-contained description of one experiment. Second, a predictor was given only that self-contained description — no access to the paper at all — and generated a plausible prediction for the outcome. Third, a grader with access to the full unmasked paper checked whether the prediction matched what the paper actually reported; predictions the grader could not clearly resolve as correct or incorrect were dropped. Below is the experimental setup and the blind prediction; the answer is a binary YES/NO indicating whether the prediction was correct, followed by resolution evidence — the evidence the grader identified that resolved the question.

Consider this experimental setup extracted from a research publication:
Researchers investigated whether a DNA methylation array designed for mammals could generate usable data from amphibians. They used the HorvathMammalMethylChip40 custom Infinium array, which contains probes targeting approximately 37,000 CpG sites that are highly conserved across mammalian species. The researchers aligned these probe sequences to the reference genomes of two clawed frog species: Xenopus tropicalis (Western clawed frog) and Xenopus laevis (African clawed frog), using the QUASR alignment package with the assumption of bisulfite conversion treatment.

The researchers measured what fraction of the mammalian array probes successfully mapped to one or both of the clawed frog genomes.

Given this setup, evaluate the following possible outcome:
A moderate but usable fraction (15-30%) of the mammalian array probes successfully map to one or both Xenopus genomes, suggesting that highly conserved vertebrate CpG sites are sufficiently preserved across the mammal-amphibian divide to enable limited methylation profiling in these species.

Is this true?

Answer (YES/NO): NO